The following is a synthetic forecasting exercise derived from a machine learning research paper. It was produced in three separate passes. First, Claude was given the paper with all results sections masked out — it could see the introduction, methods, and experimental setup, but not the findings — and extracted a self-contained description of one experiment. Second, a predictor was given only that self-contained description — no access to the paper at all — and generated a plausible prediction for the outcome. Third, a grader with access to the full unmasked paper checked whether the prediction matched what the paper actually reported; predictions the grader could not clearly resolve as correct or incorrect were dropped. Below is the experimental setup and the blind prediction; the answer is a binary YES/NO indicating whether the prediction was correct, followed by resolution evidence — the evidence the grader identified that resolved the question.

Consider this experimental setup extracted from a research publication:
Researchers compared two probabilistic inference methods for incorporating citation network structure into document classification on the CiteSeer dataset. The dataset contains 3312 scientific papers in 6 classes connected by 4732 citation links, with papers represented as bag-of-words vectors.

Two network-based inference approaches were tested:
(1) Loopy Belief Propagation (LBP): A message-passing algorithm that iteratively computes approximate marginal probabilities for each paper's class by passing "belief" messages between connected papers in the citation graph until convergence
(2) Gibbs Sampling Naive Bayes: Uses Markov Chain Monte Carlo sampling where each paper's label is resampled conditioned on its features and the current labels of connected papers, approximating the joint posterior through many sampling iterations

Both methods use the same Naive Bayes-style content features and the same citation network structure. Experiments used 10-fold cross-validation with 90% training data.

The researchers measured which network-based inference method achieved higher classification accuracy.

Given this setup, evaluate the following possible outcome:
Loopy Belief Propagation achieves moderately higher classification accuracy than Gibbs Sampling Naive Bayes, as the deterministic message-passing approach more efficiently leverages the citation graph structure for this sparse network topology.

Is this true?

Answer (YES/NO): NO